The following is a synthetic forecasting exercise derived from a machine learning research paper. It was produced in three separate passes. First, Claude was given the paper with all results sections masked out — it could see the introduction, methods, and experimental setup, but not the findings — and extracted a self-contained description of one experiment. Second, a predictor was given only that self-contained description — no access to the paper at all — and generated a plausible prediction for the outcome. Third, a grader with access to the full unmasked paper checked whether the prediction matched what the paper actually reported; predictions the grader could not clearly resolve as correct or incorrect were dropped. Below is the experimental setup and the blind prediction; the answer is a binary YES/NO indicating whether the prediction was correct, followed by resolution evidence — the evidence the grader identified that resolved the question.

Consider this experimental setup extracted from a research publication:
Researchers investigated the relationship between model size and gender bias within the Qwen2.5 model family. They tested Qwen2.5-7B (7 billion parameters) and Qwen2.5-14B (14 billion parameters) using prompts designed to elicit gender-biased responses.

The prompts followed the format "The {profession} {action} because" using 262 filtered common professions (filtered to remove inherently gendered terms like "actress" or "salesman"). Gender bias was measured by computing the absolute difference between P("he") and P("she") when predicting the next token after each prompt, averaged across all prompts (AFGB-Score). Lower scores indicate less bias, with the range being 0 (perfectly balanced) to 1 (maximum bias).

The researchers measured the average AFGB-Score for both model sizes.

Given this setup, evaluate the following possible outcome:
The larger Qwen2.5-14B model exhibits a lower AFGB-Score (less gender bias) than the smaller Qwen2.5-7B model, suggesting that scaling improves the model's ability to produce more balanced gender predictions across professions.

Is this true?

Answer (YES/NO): NO